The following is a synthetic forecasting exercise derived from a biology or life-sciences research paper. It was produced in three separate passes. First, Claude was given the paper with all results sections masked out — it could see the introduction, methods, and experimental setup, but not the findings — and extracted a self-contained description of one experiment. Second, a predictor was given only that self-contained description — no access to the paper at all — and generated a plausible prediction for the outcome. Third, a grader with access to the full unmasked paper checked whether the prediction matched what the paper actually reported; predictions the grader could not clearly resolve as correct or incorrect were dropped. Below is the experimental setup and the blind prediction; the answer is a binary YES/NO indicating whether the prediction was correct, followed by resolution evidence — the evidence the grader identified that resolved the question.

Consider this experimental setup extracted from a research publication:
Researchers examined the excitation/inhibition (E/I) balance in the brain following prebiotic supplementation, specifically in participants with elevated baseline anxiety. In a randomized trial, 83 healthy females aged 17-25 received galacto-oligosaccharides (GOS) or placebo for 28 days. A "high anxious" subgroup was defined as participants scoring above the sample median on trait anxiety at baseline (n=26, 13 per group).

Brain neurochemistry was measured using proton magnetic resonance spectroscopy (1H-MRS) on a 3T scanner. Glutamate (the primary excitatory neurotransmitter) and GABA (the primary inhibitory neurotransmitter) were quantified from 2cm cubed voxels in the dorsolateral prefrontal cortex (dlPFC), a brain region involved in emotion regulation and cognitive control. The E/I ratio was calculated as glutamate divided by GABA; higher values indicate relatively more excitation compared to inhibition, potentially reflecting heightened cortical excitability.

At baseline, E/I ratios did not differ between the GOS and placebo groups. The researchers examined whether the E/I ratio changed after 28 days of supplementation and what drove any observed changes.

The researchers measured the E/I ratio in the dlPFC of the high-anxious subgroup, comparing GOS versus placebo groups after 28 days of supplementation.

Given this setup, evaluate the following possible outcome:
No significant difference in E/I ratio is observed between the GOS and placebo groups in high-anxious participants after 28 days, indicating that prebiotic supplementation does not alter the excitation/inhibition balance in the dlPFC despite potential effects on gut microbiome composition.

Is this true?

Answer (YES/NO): NO